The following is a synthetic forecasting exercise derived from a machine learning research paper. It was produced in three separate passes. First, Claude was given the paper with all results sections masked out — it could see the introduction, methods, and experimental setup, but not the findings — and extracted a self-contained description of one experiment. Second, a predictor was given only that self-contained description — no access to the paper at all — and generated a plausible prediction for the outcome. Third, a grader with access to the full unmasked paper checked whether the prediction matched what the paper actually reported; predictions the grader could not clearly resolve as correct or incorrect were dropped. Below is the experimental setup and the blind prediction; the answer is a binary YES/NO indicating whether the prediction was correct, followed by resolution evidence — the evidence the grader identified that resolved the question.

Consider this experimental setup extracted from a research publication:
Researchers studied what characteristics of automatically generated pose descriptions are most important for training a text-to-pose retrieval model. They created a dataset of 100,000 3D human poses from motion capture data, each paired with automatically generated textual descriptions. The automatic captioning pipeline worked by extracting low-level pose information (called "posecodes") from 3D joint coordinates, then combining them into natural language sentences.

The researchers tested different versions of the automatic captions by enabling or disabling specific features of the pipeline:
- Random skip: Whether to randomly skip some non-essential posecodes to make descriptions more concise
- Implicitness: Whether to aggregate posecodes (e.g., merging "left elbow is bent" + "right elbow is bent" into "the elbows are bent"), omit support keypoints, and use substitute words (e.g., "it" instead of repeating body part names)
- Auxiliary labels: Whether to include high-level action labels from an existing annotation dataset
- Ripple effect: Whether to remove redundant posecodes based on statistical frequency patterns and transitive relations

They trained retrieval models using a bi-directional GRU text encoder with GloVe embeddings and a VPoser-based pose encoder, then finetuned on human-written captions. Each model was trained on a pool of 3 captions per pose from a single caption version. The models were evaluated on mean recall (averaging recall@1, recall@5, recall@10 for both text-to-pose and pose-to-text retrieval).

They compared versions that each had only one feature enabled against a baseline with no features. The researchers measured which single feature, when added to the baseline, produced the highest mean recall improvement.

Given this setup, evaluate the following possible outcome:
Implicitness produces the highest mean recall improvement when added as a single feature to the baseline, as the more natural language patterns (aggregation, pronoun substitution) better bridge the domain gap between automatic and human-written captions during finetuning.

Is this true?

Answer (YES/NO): YES